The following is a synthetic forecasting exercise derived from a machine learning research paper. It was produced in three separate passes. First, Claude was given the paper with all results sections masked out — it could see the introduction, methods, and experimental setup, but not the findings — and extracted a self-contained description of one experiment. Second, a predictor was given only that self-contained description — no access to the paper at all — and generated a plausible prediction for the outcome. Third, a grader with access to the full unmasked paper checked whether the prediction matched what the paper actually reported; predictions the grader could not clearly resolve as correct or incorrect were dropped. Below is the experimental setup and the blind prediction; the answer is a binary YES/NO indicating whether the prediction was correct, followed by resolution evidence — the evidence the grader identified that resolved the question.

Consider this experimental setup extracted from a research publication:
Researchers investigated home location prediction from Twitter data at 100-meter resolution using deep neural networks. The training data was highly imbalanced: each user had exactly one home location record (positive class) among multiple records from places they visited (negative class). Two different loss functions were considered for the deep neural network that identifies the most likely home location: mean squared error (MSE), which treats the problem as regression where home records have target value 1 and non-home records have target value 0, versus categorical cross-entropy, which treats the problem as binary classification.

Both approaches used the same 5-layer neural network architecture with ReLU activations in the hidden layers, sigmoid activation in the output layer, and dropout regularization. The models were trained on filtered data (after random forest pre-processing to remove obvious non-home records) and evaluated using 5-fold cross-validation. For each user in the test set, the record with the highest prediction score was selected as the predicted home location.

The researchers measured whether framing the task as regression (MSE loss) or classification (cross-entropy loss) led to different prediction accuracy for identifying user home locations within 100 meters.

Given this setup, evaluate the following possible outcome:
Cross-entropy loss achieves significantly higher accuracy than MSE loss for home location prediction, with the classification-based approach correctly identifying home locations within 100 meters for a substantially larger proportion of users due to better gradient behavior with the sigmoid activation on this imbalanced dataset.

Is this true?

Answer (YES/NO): NO